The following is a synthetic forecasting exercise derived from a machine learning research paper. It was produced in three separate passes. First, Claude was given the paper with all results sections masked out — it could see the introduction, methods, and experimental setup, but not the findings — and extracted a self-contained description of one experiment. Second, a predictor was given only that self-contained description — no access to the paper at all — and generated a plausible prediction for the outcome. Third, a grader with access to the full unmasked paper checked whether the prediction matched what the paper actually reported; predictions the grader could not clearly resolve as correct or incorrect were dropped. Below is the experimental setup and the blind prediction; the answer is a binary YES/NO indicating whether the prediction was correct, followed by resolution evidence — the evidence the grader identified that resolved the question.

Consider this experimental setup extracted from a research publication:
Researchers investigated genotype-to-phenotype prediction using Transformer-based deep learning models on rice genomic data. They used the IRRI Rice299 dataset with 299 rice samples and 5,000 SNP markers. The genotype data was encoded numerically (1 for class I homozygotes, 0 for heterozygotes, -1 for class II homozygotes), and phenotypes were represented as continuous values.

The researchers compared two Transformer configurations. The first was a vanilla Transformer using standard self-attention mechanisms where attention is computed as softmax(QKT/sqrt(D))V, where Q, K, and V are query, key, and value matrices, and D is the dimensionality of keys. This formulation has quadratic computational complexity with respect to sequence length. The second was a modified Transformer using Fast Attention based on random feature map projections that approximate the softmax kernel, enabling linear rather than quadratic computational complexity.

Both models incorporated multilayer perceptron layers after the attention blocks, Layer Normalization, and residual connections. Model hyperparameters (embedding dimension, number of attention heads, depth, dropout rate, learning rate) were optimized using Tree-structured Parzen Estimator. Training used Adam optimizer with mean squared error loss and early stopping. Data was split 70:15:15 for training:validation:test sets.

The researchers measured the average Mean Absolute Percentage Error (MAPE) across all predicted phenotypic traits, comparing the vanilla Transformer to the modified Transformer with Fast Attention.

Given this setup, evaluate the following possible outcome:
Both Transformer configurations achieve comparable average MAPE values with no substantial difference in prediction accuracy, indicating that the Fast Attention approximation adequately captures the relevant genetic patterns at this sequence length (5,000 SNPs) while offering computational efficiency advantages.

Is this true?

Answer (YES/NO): NO